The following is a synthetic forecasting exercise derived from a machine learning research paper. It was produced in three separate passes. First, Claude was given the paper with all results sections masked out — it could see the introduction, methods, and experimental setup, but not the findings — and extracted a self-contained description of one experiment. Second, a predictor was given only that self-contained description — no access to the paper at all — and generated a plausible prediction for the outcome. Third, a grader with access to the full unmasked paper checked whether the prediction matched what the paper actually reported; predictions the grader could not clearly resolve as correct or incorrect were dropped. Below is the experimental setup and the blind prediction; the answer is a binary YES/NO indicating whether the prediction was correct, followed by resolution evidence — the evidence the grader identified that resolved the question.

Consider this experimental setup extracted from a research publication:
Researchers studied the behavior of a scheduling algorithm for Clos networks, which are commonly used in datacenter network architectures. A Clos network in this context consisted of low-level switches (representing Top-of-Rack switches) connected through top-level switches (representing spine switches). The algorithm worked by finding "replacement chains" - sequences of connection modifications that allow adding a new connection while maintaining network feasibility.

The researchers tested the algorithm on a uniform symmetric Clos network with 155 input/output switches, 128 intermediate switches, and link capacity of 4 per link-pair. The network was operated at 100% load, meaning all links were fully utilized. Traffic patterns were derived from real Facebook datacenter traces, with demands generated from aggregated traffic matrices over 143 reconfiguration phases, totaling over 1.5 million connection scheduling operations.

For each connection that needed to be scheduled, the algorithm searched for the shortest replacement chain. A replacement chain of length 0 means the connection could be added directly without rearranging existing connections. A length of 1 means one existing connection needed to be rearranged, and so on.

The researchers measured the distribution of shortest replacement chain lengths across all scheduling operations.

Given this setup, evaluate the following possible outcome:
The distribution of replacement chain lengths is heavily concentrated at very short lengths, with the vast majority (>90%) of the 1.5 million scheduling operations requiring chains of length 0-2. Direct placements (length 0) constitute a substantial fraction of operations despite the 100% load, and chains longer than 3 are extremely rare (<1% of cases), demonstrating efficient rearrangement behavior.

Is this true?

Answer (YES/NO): YES